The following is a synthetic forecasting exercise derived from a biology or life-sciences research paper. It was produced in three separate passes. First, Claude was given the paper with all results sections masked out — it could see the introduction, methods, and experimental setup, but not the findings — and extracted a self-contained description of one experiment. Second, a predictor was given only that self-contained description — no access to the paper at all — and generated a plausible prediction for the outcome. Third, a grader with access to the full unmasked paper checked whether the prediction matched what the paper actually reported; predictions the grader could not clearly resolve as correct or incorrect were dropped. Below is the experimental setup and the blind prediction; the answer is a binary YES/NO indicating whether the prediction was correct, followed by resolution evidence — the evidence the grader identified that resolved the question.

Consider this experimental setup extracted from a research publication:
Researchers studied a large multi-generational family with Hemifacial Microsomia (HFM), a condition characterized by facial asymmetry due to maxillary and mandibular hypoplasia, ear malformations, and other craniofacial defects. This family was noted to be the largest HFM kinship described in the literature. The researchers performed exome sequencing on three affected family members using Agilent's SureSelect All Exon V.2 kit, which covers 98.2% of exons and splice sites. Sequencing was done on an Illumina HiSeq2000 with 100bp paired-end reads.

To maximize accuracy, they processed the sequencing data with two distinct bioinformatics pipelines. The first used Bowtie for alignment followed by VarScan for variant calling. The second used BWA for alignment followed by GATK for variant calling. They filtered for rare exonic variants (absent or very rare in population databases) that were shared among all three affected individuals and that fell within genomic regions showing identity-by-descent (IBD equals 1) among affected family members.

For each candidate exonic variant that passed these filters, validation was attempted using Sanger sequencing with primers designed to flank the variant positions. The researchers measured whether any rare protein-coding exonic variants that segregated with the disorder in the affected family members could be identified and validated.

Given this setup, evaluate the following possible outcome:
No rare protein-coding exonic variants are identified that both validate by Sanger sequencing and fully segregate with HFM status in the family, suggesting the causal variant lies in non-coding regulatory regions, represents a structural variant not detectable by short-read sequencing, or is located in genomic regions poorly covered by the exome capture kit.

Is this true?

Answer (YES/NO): YES